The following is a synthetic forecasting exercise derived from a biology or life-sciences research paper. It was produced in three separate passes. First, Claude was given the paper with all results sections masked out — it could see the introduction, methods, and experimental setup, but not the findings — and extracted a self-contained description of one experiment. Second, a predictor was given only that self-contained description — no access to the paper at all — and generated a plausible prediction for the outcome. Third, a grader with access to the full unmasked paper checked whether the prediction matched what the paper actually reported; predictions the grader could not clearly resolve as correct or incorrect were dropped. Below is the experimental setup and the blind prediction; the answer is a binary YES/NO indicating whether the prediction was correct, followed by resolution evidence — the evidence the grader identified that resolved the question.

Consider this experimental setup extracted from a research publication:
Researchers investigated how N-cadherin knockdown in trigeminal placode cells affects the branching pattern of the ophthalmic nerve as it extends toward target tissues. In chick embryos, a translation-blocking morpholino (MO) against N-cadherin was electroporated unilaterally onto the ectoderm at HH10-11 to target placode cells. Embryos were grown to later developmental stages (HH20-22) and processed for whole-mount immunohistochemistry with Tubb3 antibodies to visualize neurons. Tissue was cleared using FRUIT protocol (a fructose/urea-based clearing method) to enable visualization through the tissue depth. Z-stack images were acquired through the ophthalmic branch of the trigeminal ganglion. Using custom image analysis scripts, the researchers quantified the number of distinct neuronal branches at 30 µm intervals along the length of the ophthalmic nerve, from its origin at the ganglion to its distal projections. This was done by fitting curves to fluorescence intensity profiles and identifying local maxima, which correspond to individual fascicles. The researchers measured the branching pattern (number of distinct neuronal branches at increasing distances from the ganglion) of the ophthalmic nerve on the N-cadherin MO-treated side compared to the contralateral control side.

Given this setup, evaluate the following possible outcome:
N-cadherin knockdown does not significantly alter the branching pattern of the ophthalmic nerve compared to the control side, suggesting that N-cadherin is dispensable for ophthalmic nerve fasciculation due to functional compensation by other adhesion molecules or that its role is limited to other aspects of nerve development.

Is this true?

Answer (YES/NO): NO